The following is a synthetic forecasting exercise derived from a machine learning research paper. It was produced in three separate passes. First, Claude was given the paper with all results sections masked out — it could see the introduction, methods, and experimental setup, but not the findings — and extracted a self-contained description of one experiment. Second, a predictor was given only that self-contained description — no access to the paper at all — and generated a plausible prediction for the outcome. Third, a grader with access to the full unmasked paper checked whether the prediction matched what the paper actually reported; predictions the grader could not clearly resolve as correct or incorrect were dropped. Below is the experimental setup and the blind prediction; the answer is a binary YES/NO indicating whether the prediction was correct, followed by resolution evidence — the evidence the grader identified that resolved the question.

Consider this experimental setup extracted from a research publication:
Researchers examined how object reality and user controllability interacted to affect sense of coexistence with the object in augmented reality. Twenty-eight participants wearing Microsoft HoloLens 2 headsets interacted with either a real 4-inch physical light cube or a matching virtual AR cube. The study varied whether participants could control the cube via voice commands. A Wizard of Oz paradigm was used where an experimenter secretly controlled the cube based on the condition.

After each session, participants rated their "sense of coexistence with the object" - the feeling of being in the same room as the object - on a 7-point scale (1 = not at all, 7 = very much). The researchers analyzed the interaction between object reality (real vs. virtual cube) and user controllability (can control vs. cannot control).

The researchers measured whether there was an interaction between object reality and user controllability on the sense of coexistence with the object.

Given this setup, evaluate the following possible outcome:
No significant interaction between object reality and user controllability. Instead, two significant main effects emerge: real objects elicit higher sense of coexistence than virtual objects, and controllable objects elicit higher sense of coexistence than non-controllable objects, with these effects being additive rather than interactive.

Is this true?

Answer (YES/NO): NO